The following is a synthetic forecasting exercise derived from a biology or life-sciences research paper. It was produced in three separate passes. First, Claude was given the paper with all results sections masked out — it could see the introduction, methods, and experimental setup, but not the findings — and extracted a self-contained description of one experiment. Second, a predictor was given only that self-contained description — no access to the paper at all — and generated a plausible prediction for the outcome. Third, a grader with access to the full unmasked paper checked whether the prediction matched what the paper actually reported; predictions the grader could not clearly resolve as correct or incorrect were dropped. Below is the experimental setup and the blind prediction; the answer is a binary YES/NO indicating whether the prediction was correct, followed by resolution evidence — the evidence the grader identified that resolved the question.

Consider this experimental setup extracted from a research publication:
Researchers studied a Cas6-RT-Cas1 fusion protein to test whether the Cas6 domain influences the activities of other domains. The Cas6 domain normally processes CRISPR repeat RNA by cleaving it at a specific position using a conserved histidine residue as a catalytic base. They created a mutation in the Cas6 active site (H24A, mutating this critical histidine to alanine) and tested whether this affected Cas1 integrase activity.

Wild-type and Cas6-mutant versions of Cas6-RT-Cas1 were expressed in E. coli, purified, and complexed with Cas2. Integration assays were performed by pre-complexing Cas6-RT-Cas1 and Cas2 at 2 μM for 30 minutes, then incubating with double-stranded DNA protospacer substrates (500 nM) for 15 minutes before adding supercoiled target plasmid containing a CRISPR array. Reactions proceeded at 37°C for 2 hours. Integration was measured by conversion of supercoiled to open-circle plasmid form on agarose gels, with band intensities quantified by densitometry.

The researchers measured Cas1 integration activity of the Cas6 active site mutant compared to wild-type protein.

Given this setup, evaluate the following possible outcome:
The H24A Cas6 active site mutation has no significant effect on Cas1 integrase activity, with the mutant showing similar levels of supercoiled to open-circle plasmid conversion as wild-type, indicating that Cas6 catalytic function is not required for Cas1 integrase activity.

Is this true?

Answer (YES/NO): NO